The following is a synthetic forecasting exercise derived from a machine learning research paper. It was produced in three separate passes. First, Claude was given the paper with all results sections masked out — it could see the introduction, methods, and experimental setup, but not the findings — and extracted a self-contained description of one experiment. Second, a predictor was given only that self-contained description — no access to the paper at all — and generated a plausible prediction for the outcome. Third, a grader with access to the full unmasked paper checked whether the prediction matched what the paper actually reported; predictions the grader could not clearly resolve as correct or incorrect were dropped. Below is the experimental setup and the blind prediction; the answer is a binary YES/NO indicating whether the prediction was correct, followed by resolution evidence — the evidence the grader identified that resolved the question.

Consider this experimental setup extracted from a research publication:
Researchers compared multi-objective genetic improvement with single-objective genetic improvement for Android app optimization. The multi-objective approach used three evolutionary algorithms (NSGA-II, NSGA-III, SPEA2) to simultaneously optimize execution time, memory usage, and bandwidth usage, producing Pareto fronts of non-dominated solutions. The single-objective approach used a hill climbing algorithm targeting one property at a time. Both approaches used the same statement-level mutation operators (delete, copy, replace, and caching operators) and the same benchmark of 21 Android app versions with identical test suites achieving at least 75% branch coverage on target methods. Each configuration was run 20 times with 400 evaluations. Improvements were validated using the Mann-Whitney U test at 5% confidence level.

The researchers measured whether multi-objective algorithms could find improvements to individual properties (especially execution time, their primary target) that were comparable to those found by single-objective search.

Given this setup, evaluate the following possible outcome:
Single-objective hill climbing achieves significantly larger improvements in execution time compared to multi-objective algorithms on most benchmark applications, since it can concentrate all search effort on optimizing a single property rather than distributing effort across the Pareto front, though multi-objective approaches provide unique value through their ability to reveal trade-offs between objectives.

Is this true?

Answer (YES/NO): NO